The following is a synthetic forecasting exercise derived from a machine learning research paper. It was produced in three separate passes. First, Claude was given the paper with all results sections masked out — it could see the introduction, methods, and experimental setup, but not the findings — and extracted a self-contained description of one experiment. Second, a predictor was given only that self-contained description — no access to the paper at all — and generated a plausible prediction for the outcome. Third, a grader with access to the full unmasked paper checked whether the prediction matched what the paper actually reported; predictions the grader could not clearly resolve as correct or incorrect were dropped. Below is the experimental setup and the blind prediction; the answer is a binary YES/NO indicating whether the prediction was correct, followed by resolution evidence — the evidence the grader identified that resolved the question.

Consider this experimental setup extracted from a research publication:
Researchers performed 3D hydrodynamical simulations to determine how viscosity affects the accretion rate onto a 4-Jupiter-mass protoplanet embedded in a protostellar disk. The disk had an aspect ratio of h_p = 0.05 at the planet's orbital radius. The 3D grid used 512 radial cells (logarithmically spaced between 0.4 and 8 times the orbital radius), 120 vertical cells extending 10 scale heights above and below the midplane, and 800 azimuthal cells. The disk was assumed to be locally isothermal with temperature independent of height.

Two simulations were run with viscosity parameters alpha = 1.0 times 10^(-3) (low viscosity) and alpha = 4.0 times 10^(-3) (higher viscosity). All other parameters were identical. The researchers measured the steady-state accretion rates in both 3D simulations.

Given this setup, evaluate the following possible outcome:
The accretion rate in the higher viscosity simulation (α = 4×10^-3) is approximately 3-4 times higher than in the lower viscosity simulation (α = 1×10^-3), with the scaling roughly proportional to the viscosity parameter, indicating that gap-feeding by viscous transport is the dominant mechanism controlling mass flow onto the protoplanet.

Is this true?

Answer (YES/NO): NO